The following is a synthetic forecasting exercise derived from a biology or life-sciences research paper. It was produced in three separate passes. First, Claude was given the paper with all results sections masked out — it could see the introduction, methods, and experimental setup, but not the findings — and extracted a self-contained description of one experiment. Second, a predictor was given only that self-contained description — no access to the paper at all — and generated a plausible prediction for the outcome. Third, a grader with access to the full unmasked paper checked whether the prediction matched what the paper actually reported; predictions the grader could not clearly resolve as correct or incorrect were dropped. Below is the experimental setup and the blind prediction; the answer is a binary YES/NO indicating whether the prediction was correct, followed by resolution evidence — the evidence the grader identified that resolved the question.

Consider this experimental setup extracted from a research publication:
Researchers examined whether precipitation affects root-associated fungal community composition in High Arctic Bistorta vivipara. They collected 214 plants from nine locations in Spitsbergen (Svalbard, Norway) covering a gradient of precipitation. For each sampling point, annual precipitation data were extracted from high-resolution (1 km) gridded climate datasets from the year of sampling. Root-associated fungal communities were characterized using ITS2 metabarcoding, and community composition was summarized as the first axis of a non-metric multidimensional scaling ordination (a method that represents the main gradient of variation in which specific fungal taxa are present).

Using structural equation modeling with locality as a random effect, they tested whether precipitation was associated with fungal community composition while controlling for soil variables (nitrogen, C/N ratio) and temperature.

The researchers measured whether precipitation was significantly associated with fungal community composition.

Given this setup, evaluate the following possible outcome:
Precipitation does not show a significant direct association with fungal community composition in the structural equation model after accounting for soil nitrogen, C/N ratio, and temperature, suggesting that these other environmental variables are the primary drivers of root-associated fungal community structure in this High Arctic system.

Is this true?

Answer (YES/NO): YES